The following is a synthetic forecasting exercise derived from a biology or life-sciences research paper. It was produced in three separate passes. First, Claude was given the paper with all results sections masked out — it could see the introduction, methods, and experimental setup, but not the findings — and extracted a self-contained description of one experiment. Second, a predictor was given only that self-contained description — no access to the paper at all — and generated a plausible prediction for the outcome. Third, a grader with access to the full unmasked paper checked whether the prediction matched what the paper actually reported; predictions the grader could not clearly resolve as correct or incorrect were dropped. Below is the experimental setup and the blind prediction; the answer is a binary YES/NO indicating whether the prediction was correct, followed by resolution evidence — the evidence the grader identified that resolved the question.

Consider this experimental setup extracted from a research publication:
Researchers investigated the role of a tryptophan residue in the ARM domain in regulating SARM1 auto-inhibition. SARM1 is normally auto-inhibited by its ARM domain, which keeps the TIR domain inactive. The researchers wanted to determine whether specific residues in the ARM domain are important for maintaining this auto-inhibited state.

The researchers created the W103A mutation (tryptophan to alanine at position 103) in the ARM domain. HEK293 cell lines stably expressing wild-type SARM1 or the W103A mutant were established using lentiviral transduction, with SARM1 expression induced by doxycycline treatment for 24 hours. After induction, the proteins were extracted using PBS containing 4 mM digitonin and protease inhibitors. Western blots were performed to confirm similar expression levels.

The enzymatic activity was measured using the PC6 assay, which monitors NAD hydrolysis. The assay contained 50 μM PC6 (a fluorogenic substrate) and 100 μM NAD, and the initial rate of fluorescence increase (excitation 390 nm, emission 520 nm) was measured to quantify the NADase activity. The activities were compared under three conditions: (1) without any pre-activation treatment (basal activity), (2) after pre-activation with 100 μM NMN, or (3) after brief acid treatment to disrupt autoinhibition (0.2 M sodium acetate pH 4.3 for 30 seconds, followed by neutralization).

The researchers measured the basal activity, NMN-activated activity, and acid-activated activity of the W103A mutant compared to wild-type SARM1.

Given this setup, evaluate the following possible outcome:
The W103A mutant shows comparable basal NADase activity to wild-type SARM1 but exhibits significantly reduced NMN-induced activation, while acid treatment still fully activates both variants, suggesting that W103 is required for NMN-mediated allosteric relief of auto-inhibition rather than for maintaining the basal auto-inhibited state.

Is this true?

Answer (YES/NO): YES